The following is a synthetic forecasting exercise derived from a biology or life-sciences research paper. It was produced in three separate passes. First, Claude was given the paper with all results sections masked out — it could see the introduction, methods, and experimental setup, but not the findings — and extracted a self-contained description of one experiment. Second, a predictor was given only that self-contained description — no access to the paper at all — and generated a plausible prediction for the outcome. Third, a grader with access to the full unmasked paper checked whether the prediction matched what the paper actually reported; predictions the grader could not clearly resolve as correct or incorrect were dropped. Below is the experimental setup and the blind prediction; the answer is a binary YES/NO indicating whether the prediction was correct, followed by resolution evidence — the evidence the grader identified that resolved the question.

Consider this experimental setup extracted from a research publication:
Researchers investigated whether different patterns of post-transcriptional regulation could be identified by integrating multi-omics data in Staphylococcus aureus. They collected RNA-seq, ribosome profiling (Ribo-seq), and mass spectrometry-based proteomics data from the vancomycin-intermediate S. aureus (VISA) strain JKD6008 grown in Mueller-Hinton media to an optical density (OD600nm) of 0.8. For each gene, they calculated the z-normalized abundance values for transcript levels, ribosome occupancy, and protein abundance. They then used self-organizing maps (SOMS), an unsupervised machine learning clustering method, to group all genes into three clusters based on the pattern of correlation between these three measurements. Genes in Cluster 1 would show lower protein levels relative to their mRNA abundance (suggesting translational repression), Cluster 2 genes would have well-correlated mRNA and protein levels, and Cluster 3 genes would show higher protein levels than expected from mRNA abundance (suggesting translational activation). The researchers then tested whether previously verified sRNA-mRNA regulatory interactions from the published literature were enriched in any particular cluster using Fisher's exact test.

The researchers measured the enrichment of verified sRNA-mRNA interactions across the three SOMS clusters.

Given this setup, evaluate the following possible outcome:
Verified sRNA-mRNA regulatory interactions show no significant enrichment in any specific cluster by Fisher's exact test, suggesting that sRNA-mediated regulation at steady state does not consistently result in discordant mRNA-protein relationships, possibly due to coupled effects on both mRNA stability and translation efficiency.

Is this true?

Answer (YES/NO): NO